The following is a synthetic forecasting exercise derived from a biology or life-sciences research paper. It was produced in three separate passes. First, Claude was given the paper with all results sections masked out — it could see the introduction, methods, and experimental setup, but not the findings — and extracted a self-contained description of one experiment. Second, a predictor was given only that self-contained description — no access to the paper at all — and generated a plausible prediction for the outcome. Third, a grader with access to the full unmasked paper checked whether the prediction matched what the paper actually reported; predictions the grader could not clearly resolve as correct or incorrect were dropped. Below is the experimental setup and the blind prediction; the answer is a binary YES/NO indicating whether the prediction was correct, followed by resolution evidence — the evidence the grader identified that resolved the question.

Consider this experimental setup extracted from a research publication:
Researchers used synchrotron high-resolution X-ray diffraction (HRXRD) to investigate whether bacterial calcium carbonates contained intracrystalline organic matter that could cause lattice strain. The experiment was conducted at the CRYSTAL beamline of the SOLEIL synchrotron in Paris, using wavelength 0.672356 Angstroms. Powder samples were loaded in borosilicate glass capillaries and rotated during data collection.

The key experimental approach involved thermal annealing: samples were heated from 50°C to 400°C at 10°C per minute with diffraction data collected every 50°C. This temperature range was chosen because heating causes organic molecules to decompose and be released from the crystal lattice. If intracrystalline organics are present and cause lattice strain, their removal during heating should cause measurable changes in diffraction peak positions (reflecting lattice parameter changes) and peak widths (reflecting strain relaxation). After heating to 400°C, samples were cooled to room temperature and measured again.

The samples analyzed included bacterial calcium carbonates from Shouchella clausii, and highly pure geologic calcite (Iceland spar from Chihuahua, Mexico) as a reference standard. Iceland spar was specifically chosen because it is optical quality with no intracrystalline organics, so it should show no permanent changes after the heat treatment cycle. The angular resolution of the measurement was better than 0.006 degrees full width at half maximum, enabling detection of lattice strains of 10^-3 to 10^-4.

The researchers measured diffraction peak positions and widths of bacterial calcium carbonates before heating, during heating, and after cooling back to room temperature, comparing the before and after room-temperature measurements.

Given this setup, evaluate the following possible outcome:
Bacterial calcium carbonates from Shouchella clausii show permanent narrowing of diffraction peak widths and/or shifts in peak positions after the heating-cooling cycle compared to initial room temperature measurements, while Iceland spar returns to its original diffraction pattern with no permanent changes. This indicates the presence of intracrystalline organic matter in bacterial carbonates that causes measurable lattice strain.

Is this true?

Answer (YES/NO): NO